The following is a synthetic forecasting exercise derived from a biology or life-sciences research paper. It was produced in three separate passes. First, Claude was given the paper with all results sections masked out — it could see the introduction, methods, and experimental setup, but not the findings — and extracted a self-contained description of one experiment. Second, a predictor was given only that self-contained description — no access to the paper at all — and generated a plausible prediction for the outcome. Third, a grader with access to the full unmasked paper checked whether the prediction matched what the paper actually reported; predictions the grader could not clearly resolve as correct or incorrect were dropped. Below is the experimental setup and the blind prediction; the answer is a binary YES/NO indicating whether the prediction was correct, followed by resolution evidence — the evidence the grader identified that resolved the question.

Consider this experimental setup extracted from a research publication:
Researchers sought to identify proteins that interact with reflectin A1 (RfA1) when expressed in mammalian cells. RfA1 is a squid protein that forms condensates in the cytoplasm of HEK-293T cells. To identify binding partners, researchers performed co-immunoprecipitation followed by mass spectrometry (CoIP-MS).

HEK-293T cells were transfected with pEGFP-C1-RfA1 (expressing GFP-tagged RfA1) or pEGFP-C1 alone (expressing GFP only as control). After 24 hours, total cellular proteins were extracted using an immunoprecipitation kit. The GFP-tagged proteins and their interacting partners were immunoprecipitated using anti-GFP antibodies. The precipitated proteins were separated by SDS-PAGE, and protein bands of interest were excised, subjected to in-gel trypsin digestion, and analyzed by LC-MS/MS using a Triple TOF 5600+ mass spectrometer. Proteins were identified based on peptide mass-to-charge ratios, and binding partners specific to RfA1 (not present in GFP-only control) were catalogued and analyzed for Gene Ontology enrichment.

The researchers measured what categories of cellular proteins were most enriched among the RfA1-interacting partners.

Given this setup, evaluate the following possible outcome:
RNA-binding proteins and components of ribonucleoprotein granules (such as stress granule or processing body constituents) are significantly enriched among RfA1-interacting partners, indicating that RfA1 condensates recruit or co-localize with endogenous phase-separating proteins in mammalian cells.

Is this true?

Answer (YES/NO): YES